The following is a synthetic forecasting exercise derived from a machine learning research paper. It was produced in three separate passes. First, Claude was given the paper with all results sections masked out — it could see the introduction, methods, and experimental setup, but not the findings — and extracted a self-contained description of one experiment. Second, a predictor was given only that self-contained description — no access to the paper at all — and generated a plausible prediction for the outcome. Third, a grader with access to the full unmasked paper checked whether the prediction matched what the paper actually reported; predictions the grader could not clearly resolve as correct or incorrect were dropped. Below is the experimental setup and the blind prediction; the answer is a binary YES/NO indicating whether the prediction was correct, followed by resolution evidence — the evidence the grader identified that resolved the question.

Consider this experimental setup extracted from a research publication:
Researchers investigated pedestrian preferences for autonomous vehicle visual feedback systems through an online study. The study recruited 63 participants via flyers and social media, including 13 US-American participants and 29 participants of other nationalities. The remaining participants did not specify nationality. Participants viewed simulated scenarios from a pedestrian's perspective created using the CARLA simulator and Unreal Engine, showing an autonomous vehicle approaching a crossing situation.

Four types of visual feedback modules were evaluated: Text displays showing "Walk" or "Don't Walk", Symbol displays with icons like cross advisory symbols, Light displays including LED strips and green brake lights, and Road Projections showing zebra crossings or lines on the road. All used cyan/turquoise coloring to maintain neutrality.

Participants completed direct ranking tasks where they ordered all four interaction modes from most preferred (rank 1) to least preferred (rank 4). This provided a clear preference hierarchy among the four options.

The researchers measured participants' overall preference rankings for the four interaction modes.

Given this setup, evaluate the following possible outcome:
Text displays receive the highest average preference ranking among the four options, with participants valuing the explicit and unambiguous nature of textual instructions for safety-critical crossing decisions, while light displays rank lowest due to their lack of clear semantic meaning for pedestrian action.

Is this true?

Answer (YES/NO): NO